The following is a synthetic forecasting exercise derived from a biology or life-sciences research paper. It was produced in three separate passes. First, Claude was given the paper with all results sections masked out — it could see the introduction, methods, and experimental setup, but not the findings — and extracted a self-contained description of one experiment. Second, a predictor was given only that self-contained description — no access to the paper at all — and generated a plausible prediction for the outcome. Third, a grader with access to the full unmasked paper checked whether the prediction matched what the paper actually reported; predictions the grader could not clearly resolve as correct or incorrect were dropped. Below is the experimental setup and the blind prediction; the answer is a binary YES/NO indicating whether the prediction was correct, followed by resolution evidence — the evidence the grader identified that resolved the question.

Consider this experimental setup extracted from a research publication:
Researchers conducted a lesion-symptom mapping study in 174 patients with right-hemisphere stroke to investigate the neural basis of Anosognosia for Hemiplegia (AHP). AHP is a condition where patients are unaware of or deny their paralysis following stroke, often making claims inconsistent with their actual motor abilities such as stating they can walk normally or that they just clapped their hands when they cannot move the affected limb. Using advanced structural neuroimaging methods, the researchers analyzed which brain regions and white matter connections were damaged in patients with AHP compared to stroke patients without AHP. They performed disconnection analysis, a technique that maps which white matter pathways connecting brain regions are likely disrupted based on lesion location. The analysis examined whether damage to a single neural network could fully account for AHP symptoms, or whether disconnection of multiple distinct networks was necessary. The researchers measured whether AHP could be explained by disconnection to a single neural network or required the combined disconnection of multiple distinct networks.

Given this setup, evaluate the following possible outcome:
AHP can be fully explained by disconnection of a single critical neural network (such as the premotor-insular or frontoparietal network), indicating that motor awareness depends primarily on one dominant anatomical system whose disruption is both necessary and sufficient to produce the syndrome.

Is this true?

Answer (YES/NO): NO